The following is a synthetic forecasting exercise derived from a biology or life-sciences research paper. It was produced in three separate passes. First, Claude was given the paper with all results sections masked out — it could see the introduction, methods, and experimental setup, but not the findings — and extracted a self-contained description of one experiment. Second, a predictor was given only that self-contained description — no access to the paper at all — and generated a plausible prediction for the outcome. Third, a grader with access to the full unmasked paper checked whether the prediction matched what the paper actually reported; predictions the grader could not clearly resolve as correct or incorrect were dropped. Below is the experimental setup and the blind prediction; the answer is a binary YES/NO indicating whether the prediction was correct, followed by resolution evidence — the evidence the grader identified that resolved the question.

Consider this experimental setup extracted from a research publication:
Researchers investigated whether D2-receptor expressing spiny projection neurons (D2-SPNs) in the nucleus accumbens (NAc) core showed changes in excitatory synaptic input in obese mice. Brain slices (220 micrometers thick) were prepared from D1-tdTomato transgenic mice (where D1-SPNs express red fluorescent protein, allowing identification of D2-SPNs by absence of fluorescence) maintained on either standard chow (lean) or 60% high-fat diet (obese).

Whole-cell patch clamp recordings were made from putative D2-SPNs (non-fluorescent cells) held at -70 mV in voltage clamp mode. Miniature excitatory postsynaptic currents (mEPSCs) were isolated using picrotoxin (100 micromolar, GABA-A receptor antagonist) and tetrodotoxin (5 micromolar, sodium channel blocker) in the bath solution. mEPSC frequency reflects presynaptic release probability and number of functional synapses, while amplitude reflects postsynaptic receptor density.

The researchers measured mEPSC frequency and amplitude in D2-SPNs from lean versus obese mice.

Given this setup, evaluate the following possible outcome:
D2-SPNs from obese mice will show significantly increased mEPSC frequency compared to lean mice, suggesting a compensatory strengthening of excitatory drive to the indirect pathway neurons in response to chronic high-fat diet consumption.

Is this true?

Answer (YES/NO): NO